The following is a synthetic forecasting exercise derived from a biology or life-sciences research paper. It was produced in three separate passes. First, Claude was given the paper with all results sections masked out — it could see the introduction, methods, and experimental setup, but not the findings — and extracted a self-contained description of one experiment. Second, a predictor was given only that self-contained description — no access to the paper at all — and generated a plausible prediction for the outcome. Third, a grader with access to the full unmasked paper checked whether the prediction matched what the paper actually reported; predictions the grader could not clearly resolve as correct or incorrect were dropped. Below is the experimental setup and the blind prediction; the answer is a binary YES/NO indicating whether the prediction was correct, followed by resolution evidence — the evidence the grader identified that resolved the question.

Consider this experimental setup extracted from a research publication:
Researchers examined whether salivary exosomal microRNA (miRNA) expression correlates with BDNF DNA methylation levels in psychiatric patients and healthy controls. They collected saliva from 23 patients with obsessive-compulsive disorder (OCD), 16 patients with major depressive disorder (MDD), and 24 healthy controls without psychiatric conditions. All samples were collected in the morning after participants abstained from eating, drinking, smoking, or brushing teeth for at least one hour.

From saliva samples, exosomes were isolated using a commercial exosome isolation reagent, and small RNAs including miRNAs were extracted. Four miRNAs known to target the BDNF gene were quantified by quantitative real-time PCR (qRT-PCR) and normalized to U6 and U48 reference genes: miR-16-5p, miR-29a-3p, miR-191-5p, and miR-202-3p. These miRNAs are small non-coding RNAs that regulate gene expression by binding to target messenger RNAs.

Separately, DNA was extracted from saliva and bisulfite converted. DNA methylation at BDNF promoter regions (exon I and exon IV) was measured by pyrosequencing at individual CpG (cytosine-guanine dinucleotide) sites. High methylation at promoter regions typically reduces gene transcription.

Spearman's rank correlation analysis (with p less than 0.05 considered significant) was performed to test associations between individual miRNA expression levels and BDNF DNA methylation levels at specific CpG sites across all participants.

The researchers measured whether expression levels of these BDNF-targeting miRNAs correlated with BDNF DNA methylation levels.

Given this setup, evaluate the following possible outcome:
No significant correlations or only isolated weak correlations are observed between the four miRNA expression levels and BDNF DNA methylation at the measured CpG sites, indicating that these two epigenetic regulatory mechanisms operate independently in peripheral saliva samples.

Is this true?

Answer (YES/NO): NO